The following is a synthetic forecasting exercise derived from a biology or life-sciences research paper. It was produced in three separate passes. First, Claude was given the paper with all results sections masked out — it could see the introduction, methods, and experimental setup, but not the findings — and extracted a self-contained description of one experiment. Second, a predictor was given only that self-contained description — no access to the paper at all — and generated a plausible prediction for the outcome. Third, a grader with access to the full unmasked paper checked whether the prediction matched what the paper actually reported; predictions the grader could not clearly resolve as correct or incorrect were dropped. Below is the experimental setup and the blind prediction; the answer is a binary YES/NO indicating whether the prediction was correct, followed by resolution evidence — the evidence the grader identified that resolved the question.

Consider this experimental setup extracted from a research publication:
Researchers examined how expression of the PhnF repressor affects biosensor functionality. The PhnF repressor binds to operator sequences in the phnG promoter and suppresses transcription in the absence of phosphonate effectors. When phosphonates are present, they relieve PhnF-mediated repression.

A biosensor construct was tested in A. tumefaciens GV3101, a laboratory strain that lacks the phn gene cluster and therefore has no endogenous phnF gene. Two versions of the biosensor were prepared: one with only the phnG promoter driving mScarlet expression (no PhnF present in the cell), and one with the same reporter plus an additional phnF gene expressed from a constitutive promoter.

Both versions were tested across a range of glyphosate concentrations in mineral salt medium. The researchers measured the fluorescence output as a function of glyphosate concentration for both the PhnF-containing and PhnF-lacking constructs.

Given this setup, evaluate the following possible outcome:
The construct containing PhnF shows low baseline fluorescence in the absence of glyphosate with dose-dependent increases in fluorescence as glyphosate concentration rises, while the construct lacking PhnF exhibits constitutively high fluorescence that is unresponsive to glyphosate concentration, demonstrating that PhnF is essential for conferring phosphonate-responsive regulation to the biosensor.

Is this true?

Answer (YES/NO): NO